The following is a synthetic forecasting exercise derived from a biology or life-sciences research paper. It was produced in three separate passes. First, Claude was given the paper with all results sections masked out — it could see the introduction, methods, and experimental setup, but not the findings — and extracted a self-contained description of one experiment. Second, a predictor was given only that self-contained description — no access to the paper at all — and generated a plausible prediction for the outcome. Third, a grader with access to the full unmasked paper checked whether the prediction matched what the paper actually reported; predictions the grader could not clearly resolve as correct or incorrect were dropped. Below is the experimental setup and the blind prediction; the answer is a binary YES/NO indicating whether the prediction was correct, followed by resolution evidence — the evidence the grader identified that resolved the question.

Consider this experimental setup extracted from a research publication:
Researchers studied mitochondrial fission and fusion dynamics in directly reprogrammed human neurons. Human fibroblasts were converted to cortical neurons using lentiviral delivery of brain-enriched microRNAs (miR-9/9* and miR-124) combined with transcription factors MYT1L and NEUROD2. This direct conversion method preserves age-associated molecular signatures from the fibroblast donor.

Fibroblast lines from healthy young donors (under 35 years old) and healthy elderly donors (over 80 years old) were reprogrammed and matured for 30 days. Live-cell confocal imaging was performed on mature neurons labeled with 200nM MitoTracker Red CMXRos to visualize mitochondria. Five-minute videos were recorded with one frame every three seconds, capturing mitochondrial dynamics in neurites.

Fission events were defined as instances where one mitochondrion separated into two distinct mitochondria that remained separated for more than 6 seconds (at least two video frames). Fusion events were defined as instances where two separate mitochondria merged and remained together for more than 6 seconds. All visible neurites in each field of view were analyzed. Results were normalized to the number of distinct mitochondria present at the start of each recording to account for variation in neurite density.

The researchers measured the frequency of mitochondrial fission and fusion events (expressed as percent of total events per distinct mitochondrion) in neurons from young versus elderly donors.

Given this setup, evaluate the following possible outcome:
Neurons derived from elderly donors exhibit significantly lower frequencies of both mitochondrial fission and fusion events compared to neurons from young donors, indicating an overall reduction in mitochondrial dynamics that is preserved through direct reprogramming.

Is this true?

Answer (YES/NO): NO